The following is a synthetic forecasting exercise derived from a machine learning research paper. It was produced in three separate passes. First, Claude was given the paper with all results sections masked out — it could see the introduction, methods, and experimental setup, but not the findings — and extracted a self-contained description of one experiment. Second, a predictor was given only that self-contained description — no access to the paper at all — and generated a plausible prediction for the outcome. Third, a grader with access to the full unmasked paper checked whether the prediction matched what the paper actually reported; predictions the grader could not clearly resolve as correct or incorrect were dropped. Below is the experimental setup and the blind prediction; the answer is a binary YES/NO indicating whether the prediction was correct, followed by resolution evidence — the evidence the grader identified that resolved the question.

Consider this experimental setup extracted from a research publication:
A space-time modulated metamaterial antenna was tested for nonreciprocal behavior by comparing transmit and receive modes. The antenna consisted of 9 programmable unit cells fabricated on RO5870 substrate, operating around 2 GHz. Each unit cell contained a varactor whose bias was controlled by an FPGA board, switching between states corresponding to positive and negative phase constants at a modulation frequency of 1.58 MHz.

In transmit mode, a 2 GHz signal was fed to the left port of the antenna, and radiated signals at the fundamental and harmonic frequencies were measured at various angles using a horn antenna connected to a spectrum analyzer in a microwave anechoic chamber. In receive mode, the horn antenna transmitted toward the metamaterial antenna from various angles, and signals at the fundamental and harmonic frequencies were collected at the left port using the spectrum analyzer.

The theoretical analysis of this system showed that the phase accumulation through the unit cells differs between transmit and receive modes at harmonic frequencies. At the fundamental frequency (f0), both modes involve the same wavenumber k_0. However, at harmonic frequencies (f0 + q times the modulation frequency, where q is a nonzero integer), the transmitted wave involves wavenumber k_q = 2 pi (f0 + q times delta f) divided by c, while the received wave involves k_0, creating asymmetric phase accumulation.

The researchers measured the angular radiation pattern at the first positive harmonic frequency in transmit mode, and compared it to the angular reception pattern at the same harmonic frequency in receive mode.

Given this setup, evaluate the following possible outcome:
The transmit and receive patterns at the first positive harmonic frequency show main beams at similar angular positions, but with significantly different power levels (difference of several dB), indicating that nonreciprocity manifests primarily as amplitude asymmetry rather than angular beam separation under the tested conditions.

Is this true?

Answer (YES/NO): NO